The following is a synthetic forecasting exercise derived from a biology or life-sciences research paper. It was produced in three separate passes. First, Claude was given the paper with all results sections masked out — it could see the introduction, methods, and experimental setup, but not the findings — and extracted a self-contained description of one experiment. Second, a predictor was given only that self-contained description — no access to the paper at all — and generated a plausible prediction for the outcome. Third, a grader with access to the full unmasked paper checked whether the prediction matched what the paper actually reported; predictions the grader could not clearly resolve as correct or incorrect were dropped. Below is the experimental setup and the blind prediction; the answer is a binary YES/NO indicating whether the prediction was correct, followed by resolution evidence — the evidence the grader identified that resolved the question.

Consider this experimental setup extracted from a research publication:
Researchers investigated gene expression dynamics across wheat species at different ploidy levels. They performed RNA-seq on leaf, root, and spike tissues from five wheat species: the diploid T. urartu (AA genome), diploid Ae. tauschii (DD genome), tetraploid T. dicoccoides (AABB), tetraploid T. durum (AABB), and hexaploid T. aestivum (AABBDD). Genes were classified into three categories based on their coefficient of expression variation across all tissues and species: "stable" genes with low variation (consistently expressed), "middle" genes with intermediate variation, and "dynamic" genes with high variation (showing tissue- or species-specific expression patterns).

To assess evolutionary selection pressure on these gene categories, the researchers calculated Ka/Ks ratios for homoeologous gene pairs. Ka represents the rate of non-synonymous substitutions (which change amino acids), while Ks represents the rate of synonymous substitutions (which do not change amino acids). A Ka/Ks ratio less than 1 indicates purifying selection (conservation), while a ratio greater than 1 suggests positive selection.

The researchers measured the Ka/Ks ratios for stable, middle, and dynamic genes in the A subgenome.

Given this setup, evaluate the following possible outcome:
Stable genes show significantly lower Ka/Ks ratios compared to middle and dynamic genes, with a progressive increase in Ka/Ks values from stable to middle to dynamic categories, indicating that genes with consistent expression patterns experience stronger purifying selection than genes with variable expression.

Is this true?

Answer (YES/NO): YES